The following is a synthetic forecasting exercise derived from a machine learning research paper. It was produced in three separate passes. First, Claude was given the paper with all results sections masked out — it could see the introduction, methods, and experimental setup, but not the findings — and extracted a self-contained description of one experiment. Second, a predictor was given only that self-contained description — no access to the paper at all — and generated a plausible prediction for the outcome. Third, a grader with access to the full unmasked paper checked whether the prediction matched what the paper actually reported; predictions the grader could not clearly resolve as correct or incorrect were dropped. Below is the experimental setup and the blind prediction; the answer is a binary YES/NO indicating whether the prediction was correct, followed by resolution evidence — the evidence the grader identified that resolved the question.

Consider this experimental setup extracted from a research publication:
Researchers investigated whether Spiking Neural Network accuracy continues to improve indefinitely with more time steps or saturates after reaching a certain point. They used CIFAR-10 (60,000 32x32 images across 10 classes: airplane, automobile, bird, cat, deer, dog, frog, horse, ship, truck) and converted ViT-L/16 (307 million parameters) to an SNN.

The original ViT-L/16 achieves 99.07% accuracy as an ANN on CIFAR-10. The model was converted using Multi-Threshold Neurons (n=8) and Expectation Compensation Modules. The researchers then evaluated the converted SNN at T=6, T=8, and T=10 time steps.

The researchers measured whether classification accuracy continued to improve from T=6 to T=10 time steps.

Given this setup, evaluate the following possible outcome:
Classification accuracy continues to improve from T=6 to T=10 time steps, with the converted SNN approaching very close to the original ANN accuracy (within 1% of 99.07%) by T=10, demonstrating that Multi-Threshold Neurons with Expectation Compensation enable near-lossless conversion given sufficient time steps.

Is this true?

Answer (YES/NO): NO